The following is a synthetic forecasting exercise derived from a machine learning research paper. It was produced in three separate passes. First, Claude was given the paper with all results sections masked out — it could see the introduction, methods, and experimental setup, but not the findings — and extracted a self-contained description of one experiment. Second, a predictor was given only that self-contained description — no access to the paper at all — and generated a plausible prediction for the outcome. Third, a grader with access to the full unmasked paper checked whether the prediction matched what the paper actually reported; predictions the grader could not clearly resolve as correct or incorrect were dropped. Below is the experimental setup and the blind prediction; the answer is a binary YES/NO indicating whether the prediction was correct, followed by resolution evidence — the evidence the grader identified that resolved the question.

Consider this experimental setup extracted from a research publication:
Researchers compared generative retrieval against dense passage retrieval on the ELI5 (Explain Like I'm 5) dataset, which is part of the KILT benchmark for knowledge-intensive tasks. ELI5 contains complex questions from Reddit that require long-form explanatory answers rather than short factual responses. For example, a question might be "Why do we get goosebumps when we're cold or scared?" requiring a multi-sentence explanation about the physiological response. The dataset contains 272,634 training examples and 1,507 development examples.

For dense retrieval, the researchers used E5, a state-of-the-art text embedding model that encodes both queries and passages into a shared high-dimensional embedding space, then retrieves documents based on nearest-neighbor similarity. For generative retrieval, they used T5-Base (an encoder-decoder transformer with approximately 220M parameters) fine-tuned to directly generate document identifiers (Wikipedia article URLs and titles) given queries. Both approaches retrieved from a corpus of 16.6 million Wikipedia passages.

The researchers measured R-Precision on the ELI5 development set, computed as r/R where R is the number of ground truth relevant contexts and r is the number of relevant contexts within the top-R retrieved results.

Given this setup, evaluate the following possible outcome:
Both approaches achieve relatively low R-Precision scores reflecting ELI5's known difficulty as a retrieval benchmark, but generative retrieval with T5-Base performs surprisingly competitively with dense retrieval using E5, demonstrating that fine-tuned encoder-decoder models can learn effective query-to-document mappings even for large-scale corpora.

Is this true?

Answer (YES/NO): YES